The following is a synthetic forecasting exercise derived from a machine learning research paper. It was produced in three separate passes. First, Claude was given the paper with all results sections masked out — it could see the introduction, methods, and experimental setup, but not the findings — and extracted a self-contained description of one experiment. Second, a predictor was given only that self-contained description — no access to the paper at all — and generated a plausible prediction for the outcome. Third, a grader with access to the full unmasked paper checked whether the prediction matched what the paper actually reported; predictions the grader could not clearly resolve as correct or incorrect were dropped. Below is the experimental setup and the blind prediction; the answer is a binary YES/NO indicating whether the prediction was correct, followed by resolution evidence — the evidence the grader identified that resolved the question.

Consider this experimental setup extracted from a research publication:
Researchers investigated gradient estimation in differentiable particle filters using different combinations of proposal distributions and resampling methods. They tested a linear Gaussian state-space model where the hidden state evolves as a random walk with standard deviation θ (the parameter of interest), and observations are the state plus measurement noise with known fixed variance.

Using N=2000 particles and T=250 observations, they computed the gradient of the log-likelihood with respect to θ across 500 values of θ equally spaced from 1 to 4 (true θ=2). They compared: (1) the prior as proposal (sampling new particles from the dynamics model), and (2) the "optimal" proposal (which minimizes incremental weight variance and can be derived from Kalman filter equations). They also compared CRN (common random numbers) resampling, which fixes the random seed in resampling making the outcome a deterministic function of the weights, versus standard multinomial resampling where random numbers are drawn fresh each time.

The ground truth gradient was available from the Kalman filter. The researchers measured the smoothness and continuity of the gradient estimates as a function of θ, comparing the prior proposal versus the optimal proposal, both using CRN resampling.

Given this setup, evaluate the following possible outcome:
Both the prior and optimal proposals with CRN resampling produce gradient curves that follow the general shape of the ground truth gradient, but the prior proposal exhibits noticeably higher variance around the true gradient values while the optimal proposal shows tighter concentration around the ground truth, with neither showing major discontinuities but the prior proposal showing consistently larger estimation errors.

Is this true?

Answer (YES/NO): NO